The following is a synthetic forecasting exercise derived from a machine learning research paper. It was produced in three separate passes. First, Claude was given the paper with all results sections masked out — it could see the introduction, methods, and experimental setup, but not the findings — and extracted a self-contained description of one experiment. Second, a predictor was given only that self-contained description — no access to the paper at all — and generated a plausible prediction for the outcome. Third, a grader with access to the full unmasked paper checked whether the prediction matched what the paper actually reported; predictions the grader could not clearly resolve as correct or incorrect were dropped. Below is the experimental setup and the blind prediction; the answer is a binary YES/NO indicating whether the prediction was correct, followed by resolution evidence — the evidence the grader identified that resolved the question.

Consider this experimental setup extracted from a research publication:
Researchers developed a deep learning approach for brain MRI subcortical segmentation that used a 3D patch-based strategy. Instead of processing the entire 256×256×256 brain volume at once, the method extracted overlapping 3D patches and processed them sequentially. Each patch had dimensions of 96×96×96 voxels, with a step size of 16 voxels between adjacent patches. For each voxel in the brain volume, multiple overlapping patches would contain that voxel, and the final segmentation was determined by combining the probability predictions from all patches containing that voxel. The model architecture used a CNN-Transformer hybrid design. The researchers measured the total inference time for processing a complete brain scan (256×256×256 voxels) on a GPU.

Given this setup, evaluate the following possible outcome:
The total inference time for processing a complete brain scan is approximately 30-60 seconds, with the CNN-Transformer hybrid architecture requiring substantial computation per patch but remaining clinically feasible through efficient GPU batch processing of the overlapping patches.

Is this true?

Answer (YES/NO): NO